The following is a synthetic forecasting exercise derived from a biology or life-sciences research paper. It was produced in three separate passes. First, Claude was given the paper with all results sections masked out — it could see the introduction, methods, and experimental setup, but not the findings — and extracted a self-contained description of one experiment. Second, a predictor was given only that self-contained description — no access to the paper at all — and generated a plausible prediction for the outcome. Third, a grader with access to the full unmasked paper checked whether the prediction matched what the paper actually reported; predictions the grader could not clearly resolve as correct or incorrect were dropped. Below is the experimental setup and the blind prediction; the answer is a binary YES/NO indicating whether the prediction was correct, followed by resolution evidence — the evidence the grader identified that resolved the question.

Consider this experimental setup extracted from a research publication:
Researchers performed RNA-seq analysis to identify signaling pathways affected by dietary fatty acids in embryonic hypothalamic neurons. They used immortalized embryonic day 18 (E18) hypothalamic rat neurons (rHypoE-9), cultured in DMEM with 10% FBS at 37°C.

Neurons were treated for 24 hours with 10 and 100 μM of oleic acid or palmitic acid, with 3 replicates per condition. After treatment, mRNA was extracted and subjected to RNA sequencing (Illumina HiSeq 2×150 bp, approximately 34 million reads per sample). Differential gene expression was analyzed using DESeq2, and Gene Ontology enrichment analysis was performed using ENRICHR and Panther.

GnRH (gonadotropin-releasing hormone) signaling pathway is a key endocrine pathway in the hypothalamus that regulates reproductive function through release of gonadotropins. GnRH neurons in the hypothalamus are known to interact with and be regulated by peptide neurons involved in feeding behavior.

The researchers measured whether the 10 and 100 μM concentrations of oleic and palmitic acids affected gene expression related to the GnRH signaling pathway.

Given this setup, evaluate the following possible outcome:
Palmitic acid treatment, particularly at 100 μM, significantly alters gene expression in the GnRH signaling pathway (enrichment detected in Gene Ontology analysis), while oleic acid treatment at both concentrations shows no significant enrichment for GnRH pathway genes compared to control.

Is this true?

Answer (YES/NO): NO